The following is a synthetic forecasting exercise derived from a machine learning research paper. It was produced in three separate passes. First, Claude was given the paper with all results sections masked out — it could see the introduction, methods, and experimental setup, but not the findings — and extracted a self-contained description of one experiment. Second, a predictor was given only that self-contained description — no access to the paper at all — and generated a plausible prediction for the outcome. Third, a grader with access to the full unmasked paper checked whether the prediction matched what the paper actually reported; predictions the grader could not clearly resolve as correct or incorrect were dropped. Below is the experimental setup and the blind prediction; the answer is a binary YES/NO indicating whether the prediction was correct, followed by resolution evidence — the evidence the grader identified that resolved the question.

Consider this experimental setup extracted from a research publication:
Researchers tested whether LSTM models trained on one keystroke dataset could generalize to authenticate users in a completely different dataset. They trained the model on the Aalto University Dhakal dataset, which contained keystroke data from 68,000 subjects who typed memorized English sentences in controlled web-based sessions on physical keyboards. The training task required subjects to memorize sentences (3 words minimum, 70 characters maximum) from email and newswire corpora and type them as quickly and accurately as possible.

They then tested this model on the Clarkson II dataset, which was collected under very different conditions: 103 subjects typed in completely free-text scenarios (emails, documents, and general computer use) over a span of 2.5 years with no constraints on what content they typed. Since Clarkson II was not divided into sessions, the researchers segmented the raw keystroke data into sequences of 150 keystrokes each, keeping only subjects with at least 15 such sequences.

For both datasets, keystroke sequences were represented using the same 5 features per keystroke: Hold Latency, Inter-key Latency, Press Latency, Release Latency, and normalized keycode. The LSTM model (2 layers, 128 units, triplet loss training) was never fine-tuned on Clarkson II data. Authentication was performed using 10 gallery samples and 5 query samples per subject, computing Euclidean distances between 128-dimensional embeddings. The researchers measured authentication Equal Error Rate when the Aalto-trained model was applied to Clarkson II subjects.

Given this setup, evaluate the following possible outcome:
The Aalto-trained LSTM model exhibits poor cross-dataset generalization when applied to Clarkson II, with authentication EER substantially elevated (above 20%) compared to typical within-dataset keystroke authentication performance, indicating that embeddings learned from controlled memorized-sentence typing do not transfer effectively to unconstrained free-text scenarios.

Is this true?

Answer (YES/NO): NO